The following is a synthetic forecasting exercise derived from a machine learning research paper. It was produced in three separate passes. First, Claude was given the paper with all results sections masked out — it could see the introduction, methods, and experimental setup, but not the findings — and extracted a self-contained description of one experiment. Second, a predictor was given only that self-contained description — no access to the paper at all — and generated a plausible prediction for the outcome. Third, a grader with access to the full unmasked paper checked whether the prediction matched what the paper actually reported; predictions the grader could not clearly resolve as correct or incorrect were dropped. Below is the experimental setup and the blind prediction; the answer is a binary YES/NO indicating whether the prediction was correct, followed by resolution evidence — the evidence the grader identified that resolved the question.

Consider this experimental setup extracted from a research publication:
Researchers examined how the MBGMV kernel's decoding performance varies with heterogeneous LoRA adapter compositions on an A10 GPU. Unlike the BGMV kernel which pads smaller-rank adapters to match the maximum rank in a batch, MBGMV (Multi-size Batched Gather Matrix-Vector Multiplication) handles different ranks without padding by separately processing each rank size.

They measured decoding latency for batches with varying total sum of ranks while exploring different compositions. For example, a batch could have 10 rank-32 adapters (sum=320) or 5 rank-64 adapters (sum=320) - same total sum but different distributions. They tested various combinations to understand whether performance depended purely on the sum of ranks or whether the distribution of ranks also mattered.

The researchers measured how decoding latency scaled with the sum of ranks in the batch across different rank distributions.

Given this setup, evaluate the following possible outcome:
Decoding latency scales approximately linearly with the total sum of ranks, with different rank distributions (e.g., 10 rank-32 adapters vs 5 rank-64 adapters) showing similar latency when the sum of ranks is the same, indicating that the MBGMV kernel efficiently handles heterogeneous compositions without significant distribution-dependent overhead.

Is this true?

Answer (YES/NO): YES